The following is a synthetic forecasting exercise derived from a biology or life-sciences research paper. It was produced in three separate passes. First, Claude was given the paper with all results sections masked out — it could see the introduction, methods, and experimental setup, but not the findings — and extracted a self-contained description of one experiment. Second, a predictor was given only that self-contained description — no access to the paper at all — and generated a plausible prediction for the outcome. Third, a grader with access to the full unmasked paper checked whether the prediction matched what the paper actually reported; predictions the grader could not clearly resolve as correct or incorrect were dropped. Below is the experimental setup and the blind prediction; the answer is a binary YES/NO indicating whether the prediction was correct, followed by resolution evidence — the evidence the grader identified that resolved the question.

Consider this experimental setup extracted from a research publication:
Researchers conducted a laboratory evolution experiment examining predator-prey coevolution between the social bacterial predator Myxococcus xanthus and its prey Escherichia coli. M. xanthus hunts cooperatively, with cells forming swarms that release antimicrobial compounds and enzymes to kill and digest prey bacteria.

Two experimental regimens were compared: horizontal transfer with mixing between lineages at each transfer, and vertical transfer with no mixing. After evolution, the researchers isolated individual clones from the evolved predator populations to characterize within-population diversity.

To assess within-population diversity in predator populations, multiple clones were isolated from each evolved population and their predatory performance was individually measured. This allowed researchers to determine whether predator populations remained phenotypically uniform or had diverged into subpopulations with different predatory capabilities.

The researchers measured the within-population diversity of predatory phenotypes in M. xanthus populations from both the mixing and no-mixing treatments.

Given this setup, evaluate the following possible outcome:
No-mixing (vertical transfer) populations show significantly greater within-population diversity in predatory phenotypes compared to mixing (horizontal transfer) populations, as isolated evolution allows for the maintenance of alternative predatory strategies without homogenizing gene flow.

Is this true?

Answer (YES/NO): NO